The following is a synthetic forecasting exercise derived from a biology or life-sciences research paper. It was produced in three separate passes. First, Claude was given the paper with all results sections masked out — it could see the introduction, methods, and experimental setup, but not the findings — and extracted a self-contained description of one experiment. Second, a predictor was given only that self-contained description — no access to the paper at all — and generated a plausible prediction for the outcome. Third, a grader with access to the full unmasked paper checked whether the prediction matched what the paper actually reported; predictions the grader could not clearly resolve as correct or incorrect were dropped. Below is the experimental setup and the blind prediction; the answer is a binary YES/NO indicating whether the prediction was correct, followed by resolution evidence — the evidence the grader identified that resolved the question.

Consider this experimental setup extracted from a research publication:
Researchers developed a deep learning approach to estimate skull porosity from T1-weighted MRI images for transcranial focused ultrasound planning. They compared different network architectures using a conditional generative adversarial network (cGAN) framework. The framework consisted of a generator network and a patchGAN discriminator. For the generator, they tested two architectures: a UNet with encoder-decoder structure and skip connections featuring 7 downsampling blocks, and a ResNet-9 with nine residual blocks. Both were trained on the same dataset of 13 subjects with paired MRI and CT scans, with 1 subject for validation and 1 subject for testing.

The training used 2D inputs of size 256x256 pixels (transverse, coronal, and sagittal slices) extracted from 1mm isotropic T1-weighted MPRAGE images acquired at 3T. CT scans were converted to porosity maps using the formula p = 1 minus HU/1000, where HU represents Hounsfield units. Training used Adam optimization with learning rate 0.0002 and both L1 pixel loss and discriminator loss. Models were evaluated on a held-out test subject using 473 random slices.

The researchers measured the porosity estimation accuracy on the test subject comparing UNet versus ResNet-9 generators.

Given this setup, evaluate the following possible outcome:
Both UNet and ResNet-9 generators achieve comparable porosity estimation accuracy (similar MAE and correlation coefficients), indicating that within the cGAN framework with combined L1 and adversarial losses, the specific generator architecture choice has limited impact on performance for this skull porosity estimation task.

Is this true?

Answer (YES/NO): NO